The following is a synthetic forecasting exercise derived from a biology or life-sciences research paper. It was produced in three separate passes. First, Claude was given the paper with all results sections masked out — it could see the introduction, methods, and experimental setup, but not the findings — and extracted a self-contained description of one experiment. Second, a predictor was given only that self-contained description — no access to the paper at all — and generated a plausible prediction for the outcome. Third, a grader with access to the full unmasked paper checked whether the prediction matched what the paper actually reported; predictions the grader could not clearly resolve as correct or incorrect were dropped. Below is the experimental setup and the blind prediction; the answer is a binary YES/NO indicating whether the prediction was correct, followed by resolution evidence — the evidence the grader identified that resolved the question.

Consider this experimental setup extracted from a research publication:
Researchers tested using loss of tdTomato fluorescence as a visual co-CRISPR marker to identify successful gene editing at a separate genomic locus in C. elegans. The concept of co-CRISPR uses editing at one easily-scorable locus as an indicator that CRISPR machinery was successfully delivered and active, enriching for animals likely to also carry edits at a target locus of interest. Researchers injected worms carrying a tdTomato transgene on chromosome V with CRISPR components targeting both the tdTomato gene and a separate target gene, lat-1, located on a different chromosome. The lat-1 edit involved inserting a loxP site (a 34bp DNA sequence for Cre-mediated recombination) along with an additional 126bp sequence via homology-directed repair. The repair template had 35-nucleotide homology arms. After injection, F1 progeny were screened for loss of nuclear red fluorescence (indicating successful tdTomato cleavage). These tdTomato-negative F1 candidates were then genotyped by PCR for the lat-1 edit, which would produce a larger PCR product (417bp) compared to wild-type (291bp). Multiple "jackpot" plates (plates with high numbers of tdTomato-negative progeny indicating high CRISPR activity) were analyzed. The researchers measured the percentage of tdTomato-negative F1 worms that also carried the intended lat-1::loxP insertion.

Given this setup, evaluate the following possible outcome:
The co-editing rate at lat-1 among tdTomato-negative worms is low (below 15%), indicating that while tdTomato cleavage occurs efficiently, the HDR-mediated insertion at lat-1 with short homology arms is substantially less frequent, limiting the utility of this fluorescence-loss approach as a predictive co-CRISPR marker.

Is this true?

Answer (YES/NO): NO